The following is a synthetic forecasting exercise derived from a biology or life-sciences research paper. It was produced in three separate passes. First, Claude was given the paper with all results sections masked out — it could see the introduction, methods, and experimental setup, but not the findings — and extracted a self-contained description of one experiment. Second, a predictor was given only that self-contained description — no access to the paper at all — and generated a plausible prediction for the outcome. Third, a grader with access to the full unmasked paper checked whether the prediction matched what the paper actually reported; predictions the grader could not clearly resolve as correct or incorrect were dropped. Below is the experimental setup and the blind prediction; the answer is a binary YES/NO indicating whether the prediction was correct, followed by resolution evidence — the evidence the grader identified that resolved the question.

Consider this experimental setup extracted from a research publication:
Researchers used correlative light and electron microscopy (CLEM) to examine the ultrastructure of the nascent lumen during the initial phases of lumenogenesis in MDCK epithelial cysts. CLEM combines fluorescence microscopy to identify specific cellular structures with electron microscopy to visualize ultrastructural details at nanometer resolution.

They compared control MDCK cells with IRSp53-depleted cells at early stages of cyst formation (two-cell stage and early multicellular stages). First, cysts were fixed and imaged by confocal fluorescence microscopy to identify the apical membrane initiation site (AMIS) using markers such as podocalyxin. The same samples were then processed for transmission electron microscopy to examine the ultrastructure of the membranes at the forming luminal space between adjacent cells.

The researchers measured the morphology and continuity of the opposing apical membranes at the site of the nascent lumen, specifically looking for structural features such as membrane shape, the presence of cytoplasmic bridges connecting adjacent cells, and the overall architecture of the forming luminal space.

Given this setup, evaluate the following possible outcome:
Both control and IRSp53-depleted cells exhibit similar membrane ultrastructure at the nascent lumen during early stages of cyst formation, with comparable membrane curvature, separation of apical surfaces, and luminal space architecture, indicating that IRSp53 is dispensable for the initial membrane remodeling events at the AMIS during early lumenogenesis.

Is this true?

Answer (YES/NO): NO